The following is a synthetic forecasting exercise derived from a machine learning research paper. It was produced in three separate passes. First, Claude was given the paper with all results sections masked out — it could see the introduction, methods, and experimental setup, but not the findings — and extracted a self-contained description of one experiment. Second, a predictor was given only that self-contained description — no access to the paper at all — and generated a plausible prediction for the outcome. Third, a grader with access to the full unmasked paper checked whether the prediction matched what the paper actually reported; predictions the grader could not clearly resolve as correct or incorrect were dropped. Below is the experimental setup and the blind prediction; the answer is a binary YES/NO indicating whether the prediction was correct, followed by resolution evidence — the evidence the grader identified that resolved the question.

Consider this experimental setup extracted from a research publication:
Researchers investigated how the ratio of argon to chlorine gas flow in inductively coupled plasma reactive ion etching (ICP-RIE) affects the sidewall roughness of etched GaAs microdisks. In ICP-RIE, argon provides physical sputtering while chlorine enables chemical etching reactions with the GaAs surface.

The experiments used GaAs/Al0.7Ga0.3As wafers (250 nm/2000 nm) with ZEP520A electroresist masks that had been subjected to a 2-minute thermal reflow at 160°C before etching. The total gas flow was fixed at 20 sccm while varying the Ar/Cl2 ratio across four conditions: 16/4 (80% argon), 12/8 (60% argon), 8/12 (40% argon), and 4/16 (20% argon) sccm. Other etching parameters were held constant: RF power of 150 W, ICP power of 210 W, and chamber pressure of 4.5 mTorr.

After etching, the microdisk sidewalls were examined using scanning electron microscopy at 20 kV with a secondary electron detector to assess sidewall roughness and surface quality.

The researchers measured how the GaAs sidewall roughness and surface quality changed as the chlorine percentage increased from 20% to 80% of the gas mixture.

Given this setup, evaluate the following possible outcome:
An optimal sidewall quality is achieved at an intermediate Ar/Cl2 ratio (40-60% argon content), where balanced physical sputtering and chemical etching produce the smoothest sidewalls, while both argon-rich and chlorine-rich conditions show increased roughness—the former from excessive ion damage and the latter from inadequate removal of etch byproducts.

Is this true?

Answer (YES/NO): NO